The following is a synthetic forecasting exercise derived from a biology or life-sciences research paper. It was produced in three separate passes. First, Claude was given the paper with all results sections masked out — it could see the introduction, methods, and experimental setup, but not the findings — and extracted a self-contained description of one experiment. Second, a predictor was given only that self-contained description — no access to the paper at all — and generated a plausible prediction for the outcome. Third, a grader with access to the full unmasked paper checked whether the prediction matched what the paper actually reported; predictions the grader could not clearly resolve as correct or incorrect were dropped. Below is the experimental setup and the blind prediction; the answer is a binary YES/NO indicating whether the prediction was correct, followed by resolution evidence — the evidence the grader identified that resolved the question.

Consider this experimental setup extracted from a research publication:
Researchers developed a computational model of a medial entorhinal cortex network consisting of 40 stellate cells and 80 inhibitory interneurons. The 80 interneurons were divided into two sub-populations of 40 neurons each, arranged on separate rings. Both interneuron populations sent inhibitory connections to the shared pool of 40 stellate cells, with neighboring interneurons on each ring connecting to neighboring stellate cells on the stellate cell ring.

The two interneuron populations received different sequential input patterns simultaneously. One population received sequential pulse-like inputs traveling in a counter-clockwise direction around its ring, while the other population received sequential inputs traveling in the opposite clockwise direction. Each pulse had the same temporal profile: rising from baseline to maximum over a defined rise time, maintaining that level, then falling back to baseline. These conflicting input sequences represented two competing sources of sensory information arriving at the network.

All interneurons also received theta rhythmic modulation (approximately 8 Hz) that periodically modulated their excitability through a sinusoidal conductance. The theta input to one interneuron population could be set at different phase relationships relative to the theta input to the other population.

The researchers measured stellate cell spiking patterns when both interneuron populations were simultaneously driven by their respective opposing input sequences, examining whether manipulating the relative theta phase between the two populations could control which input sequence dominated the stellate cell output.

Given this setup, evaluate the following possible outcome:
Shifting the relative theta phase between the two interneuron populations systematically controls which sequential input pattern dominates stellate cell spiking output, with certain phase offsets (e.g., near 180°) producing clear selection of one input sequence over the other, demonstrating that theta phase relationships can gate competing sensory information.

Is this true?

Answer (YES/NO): NO